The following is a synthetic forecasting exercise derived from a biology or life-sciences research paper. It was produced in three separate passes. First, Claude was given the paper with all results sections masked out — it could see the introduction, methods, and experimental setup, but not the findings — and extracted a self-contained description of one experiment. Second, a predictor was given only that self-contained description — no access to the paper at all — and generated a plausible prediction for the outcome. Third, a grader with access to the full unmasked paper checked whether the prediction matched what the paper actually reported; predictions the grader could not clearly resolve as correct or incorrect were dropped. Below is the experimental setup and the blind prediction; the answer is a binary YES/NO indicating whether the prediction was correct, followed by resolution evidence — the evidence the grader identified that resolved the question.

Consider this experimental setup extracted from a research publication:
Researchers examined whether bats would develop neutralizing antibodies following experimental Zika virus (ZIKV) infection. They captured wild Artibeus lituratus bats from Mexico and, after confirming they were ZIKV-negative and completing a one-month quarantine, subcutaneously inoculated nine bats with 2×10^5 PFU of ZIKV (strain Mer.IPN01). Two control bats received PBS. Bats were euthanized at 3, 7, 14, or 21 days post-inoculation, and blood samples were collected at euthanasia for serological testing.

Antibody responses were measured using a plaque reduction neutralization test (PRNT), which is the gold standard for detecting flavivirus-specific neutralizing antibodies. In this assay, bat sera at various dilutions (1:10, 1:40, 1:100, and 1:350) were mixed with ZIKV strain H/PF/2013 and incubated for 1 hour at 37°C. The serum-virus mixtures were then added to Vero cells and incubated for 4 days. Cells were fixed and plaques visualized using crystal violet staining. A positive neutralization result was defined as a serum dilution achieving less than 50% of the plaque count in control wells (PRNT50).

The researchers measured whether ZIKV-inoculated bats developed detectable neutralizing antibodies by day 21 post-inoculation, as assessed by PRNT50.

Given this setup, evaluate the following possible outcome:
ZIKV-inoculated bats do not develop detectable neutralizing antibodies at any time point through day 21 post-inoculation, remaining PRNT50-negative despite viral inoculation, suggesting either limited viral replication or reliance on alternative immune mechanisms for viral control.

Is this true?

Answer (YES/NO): YES